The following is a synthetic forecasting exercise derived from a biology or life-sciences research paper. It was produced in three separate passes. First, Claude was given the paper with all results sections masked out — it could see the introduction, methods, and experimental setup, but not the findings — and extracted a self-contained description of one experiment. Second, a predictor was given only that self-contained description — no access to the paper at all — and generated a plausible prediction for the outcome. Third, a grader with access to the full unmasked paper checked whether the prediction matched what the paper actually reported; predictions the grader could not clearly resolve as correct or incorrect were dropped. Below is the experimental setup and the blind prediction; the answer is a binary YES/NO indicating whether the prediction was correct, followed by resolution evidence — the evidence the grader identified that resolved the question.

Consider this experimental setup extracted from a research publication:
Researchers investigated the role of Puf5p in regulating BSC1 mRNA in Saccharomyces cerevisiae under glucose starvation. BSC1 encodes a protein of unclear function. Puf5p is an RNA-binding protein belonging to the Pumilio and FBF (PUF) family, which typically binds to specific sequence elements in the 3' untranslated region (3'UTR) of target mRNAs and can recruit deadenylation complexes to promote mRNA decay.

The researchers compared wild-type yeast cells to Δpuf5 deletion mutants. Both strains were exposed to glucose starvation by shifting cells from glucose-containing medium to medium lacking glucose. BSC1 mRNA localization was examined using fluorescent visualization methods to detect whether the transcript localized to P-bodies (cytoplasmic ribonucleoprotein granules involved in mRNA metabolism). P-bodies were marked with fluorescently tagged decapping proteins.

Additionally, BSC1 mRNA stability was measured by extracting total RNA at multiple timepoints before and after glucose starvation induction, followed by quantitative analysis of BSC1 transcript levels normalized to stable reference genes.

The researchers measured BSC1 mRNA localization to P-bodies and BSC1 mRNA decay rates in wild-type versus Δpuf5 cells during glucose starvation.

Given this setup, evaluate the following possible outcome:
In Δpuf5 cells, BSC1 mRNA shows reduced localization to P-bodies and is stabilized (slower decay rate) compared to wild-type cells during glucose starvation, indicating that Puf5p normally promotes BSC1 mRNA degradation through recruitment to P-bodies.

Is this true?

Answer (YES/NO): NO